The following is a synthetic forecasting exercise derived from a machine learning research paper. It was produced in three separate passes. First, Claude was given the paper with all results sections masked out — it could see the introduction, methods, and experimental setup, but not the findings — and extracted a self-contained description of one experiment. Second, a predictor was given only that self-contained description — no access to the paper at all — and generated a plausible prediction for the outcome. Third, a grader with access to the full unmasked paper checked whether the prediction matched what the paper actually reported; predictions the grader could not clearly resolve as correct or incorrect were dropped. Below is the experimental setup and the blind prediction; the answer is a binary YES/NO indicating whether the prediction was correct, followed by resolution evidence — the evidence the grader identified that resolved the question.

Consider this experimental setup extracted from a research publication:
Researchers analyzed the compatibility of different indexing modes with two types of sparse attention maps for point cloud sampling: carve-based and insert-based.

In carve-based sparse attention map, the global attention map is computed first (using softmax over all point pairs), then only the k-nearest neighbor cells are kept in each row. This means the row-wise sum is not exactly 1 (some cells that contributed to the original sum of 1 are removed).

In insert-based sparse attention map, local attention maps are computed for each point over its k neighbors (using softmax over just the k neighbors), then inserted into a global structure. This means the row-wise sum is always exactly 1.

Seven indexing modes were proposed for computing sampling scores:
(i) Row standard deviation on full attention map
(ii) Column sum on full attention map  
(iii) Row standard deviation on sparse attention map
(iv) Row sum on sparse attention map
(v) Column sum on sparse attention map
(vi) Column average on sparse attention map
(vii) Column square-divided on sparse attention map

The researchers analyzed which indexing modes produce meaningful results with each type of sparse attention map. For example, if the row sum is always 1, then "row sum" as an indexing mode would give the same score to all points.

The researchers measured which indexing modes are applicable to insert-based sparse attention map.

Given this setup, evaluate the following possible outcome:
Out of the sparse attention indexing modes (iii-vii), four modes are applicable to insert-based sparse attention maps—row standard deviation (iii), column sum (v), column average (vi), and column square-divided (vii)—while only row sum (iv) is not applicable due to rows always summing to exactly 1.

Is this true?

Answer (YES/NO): YES